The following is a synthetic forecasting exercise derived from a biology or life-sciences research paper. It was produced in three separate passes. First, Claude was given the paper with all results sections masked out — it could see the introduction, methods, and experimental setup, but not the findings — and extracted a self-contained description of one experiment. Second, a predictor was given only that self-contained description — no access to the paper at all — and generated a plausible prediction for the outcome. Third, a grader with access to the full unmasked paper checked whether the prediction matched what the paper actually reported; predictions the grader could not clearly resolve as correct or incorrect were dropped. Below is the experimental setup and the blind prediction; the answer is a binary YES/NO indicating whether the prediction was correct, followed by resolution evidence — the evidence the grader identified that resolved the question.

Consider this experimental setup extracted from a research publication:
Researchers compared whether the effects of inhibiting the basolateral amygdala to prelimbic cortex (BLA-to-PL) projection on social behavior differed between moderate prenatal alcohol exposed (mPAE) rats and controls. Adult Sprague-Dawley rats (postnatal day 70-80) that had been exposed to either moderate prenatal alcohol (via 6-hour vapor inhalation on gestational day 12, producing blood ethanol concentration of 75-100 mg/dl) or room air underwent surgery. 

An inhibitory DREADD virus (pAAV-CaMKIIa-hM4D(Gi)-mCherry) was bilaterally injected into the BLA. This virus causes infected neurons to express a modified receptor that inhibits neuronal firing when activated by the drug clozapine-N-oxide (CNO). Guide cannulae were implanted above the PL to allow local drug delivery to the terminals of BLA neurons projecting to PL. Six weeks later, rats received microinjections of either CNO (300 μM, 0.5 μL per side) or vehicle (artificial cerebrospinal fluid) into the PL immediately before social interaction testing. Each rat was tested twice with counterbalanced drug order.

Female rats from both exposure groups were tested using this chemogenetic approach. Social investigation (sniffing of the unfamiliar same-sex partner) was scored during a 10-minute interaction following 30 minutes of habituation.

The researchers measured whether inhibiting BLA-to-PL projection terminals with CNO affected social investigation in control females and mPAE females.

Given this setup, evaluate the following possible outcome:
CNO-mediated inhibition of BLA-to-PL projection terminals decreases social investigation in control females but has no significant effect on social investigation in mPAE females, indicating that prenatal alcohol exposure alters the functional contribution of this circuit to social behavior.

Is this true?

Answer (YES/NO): NO